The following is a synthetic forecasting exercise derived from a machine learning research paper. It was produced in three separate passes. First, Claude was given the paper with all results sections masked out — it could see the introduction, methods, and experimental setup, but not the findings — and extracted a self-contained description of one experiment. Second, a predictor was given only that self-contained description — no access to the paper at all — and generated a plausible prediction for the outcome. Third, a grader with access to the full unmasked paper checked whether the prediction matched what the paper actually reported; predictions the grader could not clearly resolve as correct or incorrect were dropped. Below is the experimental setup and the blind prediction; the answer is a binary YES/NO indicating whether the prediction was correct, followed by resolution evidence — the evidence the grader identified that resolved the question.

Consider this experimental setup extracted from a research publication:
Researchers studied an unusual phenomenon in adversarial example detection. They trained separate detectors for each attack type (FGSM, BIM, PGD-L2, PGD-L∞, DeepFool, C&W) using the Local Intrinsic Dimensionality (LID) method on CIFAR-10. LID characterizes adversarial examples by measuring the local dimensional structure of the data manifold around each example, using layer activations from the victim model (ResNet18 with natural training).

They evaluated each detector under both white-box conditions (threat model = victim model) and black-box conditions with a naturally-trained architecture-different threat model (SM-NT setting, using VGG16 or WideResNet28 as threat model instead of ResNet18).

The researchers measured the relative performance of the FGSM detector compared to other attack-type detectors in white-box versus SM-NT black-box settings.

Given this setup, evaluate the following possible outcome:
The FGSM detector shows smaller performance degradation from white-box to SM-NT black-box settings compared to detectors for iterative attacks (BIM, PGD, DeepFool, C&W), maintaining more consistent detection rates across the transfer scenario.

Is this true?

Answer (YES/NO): NO